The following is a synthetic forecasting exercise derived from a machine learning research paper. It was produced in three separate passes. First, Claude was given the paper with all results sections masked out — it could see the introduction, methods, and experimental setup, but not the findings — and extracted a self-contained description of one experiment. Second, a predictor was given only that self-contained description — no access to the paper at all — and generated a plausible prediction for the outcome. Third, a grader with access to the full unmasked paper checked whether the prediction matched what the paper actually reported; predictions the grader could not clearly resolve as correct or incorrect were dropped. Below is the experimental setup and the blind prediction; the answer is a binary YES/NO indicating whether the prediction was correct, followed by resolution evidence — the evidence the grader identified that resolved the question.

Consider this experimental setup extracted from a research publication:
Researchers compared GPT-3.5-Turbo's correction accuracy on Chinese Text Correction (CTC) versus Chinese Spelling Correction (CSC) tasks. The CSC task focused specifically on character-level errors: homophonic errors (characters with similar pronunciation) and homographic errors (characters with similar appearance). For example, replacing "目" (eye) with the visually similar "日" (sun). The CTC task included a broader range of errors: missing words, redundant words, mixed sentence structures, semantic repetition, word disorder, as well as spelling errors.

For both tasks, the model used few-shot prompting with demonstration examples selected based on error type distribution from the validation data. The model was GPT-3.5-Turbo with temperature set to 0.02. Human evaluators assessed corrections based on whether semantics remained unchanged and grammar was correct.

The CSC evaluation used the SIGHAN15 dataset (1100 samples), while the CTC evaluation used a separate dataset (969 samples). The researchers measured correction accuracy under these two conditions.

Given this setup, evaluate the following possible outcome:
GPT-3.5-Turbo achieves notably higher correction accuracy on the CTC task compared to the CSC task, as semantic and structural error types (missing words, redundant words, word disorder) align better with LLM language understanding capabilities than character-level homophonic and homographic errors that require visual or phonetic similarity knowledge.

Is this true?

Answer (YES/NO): NO